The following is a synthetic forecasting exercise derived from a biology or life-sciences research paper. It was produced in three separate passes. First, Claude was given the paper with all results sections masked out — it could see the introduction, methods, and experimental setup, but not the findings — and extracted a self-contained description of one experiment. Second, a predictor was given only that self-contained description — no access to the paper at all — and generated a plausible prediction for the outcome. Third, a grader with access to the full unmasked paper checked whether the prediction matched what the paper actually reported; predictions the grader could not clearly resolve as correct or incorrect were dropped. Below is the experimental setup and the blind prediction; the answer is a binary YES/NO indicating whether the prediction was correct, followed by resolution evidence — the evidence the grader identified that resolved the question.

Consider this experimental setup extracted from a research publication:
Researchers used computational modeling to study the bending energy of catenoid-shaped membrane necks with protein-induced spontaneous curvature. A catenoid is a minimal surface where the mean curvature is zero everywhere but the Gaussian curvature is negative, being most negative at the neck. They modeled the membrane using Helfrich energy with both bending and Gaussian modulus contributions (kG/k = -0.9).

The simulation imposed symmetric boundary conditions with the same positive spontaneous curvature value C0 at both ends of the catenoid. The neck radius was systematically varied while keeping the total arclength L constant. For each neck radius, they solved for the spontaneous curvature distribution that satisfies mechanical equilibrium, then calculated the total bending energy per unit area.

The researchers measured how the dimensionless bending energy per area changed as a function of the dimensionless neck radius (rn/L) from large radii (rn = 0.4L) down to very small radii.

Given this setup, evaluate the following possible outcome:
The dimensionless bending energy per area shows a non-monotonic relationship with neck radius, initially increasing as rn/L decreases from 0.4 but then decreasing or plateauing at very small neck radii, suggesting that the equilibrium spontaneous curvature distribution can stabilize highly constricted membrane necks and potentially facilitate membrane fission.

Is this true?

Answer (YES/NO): YES